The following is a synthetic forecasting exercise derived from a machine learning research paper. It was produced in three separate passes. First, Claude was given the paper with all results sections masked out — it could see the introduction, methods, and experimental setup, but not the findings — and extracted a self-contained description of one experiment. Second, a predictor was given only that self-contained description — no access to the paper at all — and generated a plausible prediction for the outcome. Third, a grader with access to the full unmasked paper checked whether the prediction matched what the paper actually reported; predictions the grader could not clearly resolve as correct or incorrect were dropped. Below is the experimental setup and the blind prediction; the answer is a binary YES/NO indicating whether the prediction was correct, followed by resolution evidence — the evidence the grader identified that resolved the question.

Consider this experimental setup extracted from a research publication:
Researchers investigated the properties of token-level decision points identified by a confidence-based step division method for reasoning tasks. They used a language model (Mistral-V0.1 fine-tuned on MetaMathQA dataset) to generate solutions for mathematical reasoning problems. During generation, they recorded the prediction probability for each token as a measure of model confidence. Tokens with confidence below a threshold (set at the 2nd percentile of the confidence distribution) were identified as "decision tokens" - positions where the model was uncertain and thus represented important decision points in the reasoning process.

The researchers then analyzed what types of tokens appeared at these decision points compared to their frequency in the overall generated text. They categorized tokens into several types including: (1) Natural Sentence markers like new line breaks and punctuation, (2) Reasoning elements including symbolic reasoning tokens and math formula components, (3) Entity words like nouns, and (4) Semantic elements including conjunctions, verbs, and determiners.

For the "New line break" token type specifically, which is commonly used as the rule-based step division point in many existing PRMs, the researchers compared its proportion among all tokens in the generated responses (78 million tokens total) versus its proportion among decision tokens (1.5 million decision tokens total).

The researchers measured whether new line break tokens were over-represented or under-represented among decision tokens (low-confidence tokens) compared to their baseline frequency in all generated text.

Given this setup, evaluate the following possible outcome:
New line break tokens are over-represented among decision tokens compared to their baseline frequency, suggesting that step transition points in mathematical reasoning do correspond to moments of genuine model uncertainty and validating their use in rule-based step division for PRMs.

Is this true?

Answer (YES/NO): NO